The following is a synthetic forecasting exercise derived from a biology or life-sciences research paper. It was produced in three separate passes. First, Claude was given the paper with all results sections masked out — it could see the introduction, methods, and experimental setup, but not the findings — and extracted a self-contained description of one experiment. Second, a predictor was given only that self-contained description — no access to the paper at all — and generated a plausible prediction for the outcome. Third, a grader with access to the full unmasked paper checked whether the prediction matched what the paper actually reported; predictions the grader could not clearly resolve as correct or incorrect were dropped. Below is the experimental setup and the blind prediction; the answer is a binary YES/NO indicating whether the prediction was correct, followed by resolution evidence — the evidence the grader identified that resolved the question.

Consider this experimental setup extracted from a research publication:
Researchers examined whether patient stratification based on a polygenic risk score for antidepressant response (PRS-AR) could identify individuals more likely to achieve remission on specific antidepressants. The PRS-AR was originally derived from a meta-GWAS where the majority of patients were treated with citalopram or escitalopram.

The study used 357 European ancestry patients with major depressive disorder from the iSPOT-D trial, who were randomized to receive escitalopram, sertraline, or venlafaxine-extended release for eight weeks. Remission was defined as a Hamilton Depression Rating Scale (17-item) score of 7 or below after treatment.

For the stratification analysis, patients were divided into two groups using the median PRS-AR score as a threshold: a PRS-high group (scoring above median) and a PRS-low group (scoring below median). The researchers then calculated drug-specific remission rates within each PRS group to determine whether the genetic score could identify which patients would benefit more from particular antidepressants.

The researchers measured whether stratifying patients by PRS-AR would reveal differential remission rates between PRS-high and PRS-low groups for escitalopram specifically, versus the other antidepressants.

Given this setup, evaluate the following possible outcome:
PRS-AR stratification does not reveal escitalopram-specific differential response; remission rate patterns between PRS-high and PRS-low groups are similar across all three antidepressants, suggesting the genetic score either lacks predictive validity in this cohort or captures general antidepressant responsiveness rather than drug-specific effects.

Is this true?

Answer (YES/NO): NO